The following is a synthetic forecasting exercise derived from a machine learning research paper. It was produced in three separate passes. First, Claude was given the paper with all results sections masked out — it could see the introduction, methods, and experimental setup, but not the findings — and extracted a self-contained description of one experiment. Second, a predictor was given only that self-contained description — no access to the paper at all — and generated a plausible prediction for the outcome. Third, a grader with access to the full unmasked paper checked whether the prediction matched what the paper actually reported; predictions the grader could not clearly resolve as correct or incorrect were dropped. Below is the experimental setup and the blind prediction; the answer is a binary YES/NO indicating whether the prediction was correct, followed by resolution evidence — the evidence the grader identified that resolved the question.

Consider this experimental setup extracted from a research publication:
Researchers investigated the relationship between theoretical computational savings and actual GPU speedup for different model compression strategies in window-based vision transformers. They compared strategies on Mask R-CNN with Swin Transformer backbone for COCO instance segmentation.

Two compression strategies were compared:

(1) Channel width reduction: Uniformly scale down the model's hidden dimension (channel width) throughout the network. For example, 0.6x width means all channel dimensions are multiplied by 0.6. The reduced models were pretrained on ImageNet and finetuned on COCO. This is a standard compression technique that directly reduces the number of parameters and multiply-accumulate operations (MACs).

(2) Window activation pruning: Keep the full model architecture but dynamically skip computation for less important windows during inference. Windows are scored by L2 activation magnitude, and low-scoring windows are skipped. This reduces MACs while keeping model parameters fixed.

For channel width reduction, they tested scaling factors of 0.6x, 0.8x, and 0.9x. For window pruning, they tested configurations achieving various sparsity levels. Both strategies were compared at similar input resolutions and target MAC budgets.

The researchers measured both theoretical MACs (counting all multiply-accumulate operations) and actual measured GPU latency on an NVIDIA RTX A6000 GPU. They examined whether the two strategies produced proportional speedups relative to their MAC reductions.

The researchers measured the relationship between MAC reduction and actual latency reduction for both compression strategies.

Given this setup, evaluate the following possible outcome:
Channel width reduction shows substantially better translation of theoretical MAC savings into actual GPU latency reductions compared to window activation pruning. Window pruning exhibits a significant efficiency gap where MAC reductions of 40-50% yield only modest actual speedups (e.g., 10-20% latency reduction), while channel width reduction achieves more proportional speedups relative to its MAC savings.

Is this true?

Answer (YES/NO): NO